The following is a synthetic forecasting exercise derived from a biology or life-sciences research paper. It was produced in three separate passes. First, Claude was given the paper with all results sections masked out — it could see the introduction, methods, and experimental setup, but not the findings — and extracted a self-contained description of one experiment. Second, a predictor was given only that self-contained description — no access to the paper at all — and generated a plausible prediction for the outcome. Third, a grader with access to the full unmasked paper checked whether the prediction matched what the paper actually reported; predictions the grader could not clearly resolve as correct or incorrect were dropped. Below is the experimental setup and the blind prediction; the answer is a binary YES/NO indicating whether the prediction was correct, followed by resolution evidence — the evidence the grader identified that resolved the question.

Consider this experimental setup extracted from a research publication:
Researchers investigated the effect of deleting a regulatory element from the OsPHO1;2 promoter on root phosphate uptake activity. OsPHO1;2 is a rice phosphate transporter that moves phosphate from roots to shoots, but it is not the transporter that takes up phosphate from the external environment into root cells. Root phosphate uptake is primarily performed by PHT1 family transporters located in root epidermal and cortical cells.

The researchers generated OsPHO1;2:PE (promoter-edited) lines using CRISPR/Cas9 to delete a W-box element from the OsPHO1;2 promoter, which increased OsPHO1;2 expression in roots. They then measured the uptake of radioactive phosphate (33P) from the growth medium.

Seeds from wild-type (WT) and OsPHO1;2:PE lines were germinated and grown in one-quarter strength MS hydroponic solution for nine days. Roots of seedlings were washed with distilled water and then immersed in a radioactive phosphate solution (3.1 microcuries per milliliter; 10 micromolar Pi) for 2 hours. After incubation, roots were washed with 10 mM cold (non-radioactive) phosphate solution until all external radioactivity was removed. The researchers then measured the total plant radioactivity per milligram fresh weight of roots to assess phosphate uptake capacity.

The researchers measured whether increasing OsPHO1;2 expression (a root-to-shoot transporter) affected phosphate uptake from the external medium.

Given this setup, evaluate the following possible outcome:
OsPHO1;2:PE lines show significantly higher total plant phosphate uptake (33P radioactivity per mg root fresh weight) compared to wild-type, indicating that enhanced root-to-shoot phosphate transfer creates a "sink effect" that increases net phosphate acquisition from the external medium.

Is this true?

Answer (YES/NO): YES